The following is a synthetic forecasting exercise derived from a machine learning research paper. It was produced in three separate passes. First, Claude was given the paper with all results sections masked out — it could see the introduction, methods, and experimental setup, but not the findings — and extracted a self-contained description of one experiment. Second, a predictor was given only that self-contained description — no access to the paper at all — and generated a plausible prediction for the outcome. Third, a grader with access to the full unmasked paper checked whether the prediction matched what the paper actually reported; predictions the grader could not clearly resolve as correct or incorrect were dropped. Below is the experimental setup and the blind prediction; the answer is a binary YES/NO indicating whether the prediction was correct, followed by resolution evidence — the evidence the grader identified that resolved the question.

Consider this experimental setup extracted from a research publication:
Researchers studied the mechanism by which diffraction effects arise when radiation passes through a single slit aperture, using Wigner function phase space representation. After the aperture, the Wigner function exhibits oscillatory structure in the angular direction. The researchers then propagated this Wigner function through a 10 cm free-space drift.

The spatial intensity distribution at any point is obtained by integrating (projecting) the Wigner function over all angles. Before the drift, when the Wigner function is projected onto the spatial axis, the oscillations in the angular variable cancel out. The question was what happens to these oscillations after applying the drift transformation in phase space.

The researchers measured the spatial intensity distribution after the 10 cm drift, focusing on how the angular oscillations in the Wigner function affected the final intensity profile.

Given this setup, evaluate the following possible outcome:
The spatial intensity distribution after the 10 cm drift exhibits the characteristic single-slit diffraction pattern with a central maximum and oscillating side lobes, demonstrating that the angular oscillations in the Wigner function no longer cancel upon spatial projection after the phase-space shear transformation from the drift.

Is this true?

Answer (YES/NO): NO